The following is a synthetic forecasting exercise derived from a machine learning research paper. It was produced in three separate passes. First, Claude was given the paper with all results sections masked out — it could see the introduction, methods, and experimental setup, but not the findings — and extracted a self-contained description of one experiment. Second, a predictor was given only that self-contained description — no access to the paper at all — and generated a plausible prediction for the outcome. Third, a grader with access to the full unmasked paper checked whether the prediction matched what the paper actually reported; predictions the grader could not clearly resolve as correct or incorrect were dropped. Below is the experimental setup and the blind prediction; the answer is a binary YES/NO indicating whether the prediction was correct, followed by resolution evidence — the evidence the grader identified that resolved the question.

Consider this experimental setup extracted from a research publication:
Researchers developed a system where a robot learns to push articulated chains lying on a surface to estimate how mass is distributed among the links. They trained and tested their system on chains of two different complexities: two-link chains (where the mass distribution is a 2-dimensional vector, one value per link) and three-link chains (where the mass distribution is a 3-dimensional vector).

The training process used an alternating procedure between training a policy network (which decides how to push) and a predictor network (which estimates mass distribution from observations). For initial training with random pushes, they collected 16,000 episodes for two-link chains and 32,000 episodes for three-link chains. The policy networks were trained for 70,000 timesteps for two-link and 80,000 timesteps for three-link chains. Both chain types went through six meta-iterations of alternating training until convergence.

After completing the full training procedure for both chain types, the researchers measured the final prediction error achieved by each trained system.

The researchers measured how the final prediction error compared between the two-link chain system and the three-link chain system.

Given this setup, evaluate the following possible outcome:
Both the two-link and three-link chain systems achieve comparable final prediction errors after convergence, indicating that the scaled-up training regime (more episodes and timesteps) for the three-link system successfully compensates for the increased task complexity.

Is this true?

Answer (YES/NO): NO